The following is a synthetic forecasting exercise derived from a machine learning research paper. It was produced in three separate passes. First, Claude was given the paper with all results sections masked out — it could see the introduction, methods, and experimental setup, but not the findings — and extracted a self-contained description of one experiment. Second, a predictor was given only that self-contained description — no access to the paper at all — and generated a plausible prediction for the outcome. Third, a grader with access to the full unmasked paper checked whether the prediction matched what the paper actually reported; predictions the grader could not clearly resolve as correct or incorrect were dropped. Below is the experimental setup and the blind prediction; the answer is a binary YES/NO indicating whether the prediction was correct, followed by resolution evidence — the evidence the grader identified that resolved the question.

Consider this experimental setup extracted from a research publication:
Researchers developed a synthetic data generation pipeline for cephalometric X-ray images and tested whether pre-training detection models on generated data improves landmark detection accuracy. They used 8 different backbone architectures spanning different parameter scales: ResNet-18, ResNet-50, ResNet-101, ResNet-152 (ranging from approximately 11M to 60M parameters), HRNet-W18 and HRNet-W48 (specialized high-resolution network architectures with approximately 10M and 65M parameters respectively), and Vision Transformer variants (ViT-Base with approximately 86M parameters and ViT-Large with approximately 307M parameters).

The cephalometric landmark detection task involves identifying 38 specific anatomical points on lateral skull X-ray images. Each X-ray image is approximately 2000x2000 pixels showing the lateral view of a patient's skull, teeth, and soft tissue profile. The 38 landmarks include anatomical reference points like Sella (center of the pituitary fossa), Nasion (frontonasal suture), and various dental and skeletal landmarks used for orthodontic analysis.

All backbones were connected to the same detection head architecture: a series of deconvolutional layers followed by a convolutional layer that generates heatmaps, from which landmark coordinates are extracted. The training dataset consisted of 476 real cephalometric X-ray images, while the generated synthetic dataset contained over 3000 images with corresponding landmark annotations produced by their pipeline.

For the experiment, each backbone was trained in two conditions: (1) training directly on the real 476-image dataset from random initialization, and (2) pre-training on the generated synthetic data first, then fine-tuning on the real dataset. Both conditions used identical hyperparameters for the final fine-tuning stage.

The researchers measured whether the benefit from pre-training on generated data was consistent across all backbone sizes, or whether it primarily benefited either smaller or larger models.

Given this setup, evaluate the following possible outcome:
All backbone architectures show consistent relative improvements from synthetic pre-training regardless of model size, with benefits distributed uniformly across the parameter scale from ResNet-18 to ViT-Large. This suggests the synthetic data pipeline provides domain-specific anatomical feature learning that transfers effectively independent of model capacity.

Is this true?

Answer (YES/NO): NO